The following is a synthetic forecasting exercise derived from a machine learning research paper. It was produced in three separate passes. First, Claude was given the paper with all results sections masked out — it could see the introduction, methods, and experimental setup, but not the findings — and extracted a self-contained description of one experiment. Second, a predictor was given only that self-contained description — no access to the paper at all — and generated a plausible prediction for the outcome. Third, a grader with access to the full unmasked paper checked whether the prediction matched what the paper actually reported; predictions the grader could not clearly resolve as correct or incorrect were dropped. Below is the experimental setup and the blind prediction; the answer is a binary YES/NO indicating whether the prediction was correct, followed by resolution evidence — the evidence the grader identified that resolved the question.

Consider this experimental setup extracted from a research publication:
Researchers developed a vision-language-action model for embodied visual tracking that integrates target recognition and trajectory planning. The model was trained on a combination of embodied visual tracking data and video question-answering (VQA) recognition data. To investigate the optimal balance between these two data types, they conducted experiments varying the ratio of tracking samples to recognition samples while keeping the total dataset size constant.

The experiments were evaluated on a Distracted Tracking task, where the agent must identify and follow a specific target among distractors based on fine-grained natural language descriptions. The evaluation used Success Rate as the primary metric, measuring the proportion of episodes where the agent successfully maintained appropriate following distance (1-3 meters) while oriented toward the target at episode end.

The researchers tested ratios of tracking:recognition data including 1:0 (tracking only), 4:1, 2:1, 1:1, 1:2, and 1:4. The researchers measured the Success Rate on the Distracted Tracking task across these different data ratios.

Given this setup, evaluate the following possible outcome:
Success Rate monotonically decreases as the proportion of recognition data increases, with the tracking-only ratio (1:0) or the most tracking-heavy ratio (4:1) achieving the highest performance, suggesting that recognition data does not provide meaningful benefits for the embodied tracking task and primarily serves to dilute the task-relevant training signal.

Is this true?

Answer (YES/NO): NO